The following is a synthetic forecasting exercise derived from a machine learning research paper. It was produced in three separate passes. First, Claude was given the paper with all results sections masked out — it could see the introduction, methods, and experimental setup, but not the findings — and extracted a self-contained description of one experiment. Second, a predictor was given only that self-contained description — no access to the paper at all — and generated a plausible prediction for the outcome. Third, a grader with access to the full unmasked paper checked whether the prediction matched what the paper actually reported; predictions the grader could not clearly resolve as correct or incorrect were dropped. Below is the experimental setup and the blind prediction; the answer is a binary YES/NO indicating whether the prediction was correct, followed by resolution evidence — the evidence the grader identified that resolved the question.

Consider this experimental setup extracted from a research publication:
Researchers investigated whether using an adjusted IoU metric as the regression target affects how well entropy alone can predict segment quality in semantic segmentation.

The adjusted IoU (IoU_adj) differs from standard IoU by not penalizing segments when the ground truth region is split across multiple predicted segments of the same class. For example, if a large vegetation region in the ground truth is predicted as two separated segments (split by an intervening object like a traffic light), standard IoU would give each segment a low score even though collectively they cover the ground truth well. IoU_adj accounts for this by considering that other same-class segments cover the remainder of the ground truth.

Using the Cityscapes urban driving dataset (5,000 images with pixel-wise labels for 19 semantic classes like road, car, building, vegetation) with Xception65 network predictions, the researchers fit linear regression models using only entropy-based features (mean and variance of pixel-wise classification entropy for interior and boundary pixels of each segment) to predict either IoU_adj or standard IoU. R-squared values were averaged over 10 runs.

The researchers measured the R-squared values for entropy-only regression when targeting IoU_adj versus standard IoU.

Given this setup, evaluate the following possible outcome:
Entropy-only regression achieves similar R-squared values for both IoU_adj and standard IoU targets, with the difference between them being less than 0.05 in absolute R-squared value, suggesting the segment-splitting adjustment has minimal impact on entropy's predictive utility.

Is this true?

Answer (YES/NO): YES